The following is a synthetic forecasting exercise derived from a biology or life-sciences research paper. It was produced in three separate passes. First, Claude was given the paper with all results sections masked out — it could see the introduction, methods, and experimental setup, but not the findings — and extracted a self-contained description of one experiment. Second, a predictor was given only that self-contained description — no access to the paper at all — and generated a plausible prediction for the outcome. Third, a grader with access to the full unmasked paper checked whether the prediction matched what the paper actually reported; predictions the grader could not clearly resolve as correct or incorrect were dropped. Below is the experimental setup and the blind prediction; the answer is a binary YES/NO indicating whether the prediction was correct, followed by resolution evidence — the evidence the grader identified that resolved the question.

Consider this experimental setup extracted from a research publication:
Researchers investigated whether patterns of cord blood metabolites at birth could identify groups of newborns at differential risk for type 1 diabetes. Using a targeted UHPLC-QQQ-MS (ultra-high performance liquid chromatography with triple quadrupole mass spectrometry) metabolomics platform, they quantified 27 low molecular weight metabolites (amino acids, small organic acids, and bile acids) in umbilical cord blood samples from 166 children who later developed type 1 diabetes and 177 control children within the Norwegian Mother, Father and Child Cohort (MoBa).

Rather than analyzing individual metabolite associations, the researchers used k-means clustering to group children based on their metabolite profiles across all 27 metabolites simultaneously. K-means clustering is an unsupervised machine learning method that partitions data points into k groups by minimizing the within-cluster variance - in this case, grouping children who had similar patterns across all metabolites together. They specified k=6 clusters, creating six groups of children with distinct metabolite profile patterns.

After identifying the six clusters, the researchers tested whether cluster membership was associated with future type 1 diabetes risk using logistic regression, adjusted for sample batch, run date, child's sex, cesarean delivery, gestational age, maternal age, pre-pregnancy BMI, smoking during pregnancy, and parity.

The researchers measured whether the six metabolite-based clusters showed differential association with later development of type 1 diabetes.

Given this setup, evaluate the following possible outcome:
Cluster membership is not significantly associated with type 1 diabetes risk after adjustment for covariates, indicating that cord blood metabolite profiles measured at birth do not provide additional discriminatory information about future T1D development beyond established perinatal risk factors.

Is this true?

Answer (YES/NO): YES